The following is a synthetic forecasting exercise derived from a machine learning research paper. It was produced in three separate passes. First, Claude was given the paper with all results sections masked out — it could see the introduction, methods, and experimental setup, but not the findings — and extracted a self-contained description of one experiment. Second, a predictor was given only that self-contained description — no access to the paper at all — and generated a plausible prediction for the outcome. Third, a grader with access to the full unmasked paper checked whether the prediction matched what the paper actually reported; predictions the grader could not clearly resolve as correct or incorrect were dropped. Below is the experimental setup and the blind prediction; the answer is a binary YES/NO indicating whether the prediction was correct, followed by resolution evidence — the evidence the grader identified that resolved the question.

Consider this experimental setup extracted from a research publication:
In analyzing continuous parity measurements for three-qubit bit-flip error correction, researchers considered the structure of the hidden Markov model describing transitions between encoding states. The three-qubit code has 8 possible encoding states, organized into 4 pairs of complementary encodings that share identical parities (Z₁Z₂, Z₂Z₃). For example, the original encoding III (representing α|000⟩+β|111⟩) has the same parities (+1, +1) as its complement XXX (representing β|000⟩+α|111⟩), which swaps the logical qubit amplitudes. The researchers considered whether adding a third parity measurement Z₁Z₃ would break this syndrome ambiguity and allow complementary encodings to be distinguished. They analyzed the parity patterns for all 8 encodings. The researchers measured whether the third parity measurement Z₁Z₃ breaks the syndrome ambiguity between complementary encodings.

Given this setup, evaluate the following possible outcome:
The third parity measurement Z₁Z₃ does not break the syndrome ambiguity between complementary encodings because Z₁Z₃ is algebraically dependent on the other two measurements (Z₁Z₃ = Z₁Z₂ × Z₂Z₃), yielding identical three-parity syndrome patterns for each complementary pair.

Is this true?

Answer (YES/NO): YES